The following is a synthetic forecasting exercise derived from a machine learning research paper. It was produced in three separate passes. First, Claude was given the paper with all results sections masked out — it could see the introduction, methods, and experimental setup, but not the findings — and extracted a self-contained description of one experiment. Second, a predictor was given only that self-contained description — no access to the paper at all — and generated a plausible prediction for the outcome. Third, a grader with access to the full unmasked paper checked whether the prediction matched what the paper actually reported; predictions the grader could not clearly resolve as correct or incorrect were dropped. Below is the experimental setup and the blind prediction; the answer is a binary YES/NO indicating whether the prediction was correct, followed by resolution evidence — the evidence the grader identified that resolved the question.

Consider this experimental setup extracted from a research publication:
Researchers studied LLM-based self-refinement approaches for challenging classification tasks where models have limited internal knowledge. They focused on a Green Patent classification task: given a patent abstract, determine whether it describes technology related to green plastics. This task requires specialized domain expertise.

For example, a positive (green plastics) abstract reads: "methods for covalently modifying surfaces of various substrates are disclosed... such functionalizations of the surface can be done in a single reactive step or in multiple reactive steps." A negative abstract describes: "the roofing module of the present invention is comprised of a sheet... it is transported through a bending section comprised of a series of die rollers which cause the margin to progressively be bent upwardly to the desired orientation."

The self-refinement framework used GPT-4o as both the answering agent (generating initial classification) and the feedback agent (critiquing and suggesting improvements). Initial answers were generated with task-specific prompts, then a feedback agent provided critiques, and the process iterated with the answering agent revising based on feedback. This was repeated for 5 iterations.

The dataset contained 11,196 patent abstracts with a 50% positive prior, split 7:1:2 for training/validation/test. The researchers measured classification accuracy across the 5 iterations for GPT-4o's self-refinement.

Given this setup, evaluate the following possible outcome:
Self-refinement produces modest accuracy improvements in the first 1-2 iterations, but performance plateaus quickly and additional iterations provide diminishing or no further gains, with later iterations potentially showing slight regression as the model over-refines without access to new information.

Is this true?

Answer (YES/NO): NO